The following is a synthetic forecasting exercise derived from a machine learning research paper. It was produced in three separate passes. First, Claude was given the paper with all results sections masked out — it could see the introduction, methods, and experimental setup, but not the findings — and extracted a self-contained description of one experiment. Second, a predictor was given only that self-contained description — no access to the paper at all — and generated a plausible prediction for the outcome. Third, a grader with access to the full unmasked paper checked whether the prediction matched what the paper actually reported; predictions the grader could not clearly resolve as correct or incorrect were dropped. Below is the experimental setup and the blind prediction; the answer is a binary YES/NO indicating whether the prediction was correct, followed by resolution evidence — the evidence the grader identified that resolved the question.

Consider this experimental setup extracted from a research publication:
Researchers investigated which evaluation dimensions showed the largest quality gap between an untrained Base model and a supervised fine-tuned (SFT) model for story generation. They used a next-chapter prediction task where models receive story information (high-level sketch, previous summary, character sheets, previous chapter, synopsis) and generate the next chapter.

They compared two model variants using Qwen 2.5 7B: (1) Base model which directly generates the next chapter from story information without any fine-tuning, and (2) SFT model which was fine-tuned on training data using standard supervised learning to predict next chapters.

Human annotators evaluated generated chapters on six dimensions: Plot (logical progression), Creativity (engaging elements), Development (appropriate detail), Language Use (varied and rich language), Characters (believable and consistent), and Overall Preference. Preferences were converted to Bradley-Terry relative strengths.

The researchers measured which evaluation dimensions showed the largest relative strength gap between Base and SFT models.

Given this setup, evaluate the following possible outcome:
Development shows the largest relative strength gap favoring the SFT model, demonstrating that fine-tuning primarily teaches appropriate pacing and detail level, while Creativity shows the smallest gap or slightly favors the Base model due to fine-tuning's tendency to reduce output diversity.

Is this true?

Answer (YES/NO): NO